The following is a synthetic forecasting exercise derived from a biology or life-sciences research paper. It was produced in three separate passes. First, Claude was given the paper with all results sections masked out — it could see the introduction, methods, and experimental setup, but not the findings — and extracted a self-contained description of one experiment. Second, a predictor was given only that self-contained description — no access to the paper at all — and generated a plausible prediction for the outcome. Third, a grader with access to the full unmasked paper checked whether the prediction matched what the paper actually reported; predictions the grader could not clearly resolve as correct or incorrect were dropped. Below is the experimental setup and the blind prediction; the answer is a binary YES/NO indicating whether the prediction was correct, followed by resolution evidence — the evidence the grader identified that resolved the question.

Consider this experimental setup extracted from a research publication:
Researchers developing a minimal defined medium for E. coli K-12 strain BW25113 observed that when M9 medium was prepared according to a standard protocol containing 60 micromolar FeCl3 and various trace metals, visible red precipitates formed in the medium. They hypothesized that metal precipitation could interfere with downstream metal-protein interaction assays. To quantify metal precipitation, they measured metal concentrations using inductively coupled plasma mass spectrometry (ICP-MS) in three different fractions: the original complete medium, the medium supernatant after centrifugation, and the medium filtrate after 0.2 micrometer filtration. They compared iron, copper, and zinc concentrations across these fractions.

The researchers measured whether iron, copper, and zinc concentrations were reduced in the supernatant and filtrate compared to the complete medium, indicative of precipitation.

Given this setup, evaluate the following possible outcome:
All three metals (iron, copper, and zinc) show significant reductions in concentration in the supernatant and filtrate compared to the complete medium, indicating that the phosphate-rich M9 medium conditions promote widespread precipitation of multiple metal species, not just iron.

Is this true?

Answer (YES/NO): YES